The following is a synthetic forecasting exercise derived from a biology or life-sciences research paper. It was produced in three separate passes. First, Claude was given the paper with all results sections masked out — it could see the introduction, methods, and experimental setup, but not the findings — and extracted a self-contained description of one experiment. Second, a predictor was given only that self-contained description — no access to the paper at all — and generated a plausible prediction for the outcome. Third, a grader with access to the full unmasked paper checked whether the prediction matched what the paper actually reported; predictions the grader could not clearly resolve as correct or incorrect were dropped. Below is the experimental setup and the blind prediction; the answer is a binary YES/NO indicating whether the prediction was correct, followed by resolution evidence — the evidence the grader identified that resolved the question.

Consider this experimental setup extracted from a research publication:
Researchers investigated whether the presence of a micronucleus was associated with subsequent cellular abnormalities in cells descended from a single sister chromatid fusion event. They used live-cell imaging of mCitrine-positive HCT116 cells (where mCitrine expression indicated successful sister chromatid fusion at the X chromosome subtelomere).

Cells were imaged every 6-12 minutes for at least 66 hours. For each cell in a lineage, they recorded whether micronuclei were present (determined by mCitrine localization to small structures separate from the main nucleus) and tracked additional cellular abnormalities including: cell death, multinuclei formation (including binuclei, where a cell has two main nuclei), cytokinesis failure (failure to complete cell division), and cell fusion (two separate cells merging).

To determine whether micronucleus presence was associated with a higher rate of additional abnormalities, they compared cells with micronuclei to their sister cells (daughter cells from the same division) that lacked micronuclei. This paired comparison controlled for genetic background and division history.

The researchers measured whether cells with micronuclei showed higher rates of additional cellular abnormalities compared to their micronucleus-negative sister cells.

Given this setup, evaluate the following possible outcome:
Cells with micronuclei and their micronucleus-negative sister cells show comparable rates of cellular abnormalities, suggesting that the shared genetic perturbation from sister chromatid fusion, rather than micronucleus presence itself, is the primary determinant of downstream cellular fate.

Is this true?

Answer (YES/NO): NO